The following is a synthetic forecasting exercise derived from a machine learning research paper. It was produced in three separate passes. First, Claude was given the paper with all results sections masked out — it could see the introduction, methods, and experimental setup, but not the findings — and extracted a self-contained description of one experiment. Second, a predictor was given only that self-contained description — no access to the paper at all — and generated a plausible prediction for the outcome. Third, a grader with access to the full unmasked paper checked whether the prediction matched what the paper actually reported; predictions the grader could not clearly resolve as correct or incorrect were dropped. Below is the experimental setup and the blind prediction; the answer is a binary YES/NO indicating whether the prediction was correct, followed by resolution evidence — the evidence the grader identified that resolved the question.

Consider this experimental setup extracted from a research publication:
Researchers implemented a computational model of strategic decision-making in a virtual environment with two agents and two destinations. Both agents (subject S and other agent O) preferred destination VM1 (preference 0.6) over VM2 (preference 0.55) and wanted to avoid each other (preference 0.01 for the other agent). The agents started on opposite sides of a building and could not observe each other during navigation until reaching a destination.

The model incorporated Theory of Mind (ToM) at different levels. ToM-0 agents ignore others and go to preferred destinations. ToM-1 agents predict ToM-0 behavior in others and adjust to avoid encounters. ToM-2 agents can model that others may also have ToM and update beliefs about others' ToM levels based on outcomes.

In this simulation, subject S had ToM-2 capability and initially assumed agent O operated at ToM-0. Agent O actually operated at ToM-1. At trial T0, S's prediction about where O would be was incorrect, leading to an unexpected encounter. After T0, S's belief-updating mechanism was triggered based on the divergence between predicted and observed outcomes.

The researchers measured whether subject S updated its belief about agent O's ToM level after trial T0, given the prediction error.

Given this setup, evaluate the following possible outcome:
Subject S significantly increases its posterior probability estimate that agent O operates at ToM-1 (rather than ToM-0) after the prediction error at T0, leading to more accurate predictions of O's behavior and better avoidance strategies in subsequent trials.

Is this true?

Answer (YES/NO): YES